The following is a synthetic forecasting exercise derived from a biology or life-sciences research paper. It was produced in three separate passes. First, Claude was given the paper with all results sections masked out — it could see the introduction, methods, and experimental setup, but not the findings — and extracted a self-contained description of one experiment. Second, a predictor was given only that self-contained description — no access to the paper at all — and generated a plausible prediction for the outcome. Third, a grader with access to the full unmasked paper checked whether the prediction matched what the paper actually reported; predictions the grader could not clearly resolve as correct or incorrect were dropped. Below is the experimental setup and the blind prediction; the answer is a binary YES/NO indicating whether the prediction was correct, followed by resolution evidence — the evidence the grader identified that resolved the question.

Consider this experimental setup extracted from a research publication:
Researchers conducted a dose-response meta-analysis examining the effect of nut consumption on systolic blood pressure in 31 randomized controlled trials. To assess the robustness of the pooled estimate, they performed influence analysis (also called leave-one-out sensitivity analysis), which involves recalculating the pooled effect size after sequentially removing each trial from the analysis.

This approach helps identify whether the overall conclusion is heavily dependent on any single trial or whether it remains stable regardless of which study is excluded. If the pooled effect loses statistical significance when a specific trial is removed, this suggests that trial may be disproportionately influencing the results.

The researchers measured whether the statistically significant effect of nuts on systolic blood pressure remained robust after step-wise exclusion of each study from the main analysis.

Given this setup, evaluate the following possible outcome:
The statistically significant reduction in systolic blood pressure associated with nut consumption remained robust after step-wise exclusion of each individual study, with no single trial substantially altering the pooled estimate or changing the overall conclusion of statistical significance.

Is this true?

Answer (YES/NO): YES